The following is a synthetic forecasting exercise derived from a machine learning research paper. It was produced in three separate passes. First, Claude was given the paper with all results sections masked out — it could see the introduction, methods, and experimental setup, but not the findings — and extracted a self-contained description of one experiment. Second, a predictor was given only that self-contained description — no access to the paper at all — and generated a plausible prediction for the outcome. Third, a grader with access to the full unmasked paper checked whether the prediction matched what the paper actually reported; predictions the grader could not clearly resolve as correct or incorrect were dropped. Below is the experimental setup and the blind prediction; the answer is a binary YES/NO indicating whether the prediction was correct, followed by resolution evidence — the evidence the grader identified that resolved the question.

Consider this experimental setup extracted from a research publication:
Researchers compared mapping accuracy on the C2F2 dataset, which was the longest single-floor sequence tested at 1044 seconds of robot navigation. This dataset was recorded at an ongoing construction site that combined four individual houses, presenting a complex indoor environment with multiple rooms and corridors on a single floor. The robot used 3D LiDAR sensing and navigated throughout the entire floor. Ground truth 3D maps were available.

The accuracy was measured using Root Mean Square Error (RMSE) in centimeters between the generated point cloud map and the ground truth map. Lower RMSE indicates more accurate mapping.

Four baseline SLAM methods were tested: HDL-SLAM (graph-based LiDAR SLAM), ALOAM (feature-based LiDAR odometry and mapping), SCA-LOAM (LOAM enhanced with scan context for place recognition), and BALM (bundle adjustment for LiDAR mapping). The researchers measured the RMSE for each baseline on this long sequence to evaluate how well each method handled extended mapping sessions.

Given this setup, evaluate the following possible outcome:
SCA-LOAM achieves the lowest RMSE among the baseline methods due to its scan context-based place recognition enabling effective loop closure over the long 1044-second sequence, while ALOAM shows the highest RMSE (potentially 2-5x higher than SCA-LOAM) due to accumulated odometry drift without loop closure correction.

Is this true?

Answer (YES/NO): NO